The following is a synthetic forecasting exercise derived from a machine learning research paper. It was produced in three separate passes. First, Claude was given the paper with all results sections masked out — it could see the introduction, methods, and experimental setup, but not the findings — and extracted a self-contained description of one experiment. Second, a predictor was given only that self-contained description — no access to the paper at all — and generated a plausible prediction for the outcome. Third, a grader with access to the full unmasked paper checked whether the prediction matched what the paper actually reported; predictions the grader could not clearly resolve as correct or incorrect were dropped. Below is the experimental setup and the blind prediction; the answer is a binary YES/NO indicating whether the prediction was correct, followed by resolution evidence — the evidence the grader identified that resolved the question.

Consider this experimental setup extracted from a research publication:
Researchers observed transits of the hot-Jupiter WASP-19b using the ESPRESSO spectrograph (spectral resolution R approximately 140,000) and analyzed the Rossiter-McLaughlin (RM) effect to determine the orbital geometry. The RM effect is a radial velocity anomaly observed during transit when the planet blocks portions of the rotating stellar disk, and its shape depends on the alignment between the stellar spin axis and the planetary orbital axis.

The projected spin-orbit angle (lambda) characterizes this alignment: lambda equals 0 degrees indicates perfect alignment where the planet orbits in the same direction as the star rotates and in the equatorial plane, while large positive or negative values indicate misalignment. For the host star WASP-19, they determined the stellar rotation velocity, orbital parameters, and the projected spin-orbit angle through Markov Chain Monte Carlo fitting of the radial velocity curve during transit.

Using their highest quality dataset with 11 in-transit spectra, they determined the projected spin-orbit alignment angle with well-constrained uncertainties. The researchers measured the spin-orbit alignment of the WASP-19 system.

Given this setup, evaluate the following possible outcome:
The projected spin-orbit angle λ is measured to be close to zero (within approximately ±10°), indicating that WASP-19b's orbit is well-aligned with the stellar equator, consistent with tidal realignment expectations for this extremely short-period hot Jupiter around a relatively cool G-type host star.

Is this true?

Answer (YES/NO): YES